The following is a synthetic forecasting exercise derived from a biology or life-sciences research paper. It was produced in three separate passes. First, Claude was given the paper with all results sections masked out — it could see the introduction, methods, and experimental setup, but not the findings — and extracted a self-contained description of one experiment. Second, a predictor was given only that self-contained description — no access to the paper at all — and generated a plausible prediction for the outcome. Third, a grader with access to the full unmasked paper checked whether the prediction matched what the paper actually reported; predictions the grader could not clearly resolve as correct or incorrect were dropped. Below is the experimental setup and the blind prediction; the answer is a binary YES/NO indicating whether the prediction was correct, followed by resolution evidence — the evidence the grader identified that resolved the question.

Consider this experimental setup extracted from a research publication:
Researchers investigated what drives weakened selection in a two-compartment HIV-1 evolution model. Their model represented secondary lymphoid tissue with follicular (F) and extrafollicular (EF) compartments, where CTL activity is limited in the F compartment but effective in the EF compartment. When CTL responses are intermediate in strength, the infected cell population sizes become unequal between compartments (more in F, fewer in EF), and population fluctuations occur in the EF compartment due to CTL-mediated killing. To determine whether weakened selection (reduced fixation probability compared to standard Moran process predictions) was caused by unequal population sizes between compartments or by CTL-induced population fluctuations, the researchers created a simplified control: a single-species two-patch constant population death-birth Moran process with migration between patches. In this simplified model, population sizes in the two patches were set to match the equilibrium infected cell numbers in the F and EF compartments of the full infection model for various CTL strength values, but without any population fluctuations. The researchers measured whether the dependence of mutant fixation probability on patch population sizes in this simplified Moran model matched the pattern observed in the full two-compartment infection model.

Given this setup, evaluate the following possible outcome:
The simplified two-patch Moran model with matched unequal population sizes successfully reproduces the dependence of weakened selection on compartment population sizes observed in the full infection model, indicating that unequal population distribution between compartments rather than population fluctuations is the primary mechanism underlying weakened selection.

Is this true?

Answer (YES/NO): YES